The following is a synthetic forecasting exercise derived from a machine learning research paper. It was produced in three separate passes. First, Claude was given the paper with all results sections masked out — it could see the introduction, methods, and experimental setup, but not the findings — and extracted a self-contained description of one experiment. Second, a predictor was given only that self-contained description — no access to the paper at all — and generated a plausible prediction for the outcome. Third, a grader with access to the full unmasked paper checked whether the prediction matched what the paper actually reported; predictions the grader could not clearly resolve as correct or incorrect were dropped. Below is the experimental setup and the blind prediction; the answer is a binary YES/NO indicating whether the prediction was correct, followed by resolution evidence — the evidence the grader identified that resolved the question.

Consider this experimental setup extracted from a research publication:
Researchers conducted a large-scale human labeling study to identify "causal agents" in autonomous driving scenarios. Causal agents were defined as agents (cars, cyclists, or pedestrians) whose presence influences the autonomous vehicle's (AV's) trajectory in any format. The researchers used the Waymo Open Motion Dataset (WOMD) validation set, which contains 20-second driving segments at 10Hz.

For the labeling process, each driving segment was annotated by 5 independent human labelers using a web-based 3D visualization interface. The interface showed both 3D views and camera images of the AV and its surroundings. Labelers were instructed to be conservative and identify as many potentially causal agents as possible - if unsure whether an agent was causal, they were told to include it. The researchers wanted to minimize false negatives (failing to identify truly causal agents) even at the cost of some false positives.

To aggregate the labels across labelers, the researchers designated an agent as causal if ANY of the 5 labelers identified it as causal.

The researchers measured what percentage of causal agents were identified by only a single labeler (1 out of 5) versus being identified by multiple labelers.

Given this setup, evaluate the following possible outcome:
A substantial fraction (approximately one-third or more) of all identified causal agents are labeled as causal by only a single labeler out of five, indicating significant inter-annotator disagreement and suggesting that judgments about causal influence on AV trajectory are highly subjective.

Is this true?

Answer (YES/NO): NO